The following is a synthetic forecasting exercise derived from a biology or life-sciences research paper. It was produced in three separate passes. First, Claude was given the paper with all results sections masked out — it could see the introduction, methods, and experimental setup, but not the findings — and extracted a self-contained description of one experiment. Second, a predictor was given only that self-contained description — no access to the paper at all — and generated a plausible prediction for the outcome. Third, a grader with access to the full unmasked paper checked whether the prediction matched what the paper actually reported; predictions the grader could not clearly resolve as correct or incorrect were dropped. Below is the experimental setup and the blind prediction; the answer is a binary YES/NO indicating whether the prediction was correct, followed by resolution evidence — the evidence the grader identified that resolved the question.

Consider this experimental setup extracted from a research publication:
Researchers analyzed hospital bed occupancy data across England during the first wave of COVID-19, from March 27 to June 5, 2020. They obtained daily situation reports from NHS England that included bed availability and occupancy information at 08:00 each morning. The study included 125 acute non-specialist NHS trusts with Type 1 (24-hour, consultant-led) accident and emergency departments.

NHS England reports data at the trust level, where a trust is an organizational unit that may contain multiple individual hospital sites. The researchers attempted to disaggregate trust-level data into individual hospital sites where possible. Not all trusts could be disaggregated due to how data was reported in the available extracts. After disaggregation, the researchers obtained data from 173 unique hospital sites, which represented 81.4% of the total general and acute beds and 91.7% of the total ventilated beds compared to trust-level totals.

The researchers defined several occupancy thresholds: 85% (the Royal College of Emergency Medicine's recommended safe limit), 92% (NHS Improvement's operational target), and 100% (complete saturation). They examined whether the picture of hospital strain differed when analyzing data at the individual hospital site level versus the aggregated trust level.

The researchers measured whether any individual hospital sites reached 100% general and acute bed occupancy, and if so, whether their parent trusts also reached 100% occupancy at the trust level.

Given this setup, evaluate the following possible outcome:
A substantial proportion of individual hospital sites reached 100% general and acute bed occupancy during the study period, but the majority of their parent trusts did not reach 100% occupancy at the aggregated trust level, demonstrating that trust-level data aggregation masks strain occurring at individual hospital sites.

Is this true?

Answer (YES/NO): NO